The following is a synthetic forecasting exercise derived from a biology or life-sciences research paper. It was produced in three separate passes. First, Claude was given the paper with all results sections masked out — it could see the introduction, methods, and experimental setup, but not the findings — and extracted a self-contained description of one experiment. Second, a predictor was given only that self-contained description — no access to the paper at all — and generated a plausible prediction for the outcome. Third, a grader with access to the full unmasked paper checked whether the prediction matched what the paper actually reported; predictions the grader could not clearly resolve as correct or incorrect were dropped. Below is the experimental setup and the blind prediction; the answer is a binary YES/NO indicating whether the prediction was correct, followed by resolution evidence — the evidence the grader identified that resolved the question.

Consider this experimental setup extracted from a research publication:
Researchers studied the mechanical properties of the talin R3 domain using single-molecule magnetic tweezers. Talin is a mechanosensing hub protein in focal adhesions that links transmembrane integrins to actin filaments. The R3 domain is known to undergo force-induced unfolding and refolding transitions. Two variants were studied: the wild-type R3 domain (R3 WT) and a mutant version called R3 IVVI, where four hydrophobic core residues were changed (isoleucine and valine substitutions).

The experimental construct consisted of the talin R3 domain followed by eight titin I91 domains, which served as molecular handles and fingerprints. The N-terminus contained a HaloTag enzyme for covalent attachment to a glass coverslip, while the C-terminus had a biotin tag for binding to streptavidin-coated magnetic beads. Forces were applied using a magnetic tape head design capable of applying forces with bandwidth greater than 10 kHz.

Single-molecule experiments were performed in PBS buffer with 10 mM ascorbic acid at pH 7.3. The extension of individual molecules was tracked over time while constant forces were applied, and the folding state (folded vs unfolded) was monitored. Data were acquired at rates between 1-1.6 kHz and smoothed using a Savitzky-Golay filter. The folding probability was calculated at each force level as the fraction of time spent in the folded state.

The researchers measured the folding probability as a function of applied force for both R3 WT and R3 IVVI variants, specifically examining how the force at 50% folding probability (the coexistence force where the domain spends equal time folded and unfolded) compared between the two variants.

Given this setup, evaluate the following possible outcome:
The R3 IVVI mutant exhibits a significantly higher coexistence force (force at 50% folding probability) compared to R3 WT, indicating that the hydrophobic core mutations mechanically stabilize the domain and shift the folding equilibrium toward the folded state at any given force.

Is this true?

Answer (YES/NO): YES